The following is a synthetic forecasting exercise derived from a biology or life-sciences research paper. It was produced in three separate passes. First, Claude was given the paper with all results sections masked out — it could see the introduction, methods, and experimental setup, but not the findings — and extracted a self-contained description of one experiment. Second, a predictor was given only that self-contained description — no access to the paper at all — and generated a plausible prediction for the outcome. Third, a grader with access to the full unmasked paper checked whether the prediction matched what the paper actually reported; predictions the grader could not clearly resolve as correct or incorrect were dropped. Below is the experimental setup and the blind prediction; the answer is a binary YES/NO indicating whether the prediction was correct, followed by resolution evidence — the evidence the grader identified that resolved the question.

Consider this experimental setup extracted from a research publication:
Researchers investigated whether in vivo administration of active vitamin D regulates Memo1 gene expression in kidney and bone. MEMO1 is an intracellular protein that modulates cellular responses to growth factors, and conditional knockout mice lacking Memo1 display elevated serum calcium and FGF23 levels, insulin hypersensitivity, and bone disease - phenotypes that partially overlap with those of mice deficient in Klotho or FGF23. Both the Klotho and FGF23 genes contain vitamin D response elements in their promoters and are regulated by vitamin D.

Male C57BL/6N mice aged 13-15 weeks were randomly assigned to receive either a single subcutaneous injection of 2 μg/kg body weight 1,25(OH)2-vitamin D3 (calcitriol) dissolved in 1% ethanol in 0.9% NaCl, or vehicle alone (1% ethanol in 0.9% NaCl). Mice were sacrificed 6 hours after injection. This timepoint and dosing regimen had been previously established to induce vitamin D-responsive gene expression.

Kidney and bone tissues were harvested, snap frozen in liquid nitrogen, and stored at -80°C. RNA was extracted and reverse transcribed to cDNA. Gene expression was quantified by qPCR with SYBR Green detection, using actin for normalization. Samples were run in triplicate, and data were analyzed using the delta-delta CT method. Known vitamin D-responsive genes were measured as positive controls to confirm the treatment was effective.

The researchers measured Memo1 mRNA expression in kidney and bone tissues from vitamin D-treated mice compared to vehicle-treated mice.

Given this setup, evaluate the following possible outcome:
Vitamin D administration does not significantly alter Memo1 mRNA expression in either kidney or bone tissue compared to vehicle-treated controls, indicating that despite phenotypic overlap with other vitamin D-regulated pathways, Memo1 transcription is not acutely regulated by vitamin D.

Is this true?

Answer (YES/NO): YES